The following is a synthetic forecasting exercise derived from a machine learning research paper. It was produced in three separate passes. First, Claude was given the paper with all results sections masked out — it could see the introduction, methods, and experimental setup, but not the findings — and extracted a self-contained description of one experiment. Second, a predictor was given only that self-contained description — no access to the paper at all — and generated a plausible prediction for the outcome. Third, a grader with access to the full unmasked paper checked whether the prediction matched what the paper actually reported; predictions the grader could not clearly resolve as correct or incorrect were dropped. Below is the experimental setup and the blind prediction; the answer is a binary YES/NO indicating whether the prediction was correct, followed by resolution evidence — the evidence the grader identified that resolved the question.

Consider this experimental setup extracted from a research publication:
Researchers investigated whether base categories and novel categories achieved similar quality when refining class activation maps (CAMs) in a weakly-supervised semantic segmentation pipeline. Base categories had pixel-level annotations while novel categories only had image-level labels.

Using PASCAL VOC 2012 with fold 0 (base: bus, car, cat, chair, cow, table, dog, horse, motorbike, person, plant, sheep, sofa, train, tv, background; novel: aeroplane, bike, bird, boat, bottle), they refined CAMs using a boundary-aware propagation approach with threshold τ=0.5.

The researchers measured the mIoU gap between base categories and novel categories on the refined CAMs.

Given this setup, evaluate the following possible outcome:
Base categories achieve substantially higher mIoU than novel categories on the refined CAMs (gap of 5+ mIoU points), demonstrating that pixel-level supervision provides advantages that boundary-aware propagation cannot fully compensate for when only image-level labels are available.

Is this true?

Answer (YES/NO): YES